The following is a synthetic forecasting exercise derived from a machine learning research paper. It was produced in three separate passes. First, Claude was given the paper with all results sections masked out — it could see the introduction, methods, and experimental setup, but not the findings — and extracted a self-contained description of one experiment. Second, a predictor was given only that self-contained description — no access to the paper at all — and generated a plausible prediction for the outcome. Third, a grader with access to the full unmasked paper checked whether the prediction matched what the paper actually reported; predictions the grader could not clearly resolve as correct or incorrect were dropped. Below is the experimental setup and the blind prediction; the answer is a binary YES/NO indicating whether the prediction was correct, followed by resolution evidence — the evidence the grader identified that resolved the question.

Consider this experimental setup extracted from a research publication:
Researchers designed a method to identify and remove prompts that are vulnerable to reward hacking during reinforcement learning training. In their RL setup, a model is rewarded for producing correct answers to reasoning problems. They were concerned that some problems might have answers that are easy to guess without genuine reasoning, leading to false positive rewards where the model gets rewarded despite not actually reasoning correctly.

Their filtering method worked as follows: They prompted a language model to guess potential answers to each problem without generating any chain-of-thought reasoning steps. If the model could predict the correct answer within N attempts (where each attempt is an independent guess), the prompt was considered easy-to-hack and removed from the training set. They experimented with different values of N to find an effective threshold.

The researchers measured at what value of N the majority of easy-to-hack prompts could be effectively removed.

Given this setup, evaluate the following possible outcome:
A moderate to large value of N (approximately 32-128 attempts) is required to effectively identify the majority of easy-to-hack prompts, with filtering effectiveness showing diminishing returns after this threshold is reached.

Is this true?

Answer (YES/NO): NO